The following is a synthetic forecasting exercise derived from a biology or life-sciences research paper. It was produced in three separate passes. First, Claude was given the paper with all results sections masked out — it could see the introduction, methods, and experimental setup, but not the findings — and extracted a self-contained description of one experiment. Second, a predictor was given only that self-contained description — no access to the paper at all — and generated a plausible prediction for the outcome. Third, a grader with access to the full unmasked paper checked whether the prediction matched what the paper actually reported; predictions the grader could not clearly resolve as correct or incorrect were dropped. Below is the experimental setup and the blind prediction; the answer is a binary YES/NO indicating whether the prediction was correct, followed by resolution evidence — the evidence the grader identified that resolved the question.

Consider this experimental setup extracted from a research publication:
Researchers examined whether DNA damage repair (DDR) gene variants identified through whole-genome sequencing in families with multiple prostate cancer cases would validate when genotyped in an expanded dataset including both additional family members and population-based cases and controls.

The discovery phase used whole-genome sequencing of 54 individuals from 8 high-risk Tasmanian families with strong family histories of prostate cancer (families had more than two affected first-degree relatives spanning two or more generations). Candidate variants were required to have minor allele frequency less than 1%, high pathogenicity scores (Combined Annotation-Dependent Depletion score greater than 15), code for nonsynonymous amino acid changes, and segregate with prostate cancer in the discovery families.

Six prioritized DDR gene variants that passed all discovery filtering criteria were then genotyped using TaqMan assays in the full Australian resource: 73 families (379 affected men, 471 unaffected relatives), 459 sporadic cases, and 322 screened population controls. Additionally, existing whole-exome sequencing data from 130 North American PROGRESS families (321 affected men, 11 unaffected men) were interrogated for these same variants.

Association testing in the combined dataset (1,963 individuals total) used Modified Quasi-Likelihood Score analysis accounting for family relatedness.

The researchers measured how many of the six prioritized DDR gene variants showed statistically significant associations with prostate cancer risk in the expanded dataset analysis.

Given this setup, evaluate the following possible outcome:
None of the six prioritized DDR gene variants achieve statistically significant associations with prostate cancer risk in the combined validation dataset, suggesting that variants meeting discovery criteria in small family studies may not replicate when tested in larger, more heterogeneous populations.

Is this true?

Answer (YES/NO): NO